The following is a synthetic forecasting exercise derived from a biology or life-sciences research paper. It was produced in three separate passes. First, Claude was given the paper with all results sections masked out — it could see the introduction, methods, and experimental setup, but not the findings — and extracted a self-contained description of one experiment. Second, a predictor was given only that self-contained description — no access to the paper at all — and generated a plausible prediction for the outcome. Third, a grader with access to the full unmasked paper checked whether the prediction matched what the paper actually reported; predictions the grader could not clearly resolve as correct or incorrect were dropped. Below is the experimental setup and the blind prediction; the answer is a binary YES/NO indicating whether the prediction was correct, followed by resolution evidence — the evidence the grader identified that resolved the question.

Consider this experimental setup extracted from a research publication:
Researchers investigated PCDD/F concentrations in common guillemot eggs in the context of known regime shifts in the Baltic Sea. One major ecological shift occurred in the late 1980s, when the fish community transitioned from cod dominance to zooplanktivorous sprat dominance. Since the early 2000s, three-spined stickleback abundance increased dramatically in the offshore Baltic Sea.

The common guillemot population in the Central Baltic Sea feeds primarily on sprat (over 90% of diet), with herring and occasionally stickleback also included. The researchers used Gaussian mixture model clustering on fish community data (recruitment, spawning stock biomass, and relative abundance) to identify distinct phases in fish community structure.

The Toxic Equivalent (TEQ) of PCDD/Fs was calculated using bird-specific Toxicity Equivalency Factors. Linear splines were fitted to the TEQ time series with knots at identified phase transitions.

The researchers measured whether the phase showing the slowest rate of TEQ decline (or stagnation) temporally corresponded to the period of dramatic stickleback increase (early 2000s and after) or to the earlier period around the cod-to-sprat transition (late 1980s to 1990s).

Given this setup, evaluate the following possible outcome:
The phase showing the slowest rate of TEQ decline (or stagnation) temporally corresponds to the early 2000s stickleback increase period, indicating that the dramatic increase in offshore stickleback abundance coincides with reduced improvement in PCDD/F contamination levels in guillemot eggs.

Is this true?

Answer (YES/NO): NO